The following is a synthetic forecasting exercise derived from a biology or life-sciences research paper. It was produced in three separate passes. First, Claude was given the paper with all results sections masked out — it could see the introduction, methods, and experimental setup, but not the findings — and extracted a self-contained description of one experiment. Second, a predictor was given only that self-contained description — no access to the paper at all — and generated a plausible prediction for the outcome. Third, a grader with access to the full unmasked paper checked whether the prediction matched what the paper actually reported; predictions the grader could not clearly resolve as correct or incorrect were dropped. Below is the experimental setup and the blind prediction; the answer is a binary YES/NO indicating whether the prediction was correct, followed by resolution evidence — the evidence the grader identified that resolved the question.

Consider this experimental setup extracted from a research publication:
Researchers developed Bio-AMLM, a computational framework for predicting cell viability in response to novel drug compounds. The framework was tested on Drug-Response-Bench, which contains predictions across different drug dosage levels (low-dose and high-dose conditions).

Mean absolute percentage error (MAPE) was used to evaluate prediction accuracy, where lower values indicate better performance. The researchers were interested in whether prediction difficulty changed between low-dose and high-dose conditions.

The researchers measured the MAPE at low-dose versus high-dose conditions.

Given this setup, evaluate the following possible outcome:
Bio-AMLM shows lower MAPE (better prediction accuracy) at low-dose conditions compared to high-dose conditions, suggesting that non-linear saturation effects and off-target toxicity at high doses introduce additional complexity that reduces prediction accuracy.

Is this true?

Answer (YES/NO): YES